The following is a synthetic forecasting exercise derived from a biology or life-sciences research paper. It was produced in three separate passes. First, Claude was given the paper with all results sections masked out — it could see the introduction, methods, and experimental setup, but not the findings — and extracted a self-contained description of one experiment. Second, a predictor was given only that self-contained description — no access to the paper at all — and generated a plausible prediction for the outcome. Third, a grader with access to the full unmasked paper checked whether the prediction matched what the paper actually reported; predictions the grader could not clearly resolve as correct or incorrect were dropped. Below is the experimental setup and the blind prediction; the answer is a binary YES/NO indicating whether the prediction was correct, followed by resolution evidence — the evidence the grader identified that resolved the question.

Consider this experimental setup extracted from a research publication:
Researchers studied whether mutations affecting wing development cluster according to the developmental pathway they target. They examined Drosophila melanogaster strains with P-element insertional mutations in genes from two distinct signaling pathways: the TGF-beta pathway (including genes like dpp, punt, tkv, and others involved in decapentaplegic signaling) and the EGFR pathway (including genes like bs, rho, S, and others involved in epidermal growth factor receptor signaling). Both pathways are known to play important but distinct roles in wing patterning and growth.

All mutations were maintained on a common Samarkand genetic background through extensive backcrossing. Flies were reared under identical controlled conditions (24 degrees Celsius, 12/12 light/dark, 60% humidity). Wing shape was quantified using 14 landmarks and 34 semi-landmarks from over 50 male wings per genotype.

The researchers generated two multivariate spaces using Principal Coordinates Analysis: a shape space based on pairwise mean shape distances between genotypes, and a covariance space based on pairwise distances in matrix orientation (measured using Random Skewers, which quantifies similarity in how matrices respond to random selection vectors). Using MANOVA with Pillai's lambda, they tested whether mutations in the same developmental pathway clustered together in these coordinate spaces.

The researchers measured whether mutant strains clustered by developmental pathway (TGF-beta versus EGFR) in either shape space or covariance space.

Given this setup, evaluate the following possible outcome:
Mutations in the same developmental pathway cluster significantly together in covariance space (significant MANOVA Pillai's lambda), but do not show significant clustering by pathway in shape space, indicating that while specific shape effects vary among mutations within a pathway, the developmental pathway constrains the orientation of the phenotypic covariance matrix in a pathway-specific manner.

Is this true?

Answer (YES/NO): NO